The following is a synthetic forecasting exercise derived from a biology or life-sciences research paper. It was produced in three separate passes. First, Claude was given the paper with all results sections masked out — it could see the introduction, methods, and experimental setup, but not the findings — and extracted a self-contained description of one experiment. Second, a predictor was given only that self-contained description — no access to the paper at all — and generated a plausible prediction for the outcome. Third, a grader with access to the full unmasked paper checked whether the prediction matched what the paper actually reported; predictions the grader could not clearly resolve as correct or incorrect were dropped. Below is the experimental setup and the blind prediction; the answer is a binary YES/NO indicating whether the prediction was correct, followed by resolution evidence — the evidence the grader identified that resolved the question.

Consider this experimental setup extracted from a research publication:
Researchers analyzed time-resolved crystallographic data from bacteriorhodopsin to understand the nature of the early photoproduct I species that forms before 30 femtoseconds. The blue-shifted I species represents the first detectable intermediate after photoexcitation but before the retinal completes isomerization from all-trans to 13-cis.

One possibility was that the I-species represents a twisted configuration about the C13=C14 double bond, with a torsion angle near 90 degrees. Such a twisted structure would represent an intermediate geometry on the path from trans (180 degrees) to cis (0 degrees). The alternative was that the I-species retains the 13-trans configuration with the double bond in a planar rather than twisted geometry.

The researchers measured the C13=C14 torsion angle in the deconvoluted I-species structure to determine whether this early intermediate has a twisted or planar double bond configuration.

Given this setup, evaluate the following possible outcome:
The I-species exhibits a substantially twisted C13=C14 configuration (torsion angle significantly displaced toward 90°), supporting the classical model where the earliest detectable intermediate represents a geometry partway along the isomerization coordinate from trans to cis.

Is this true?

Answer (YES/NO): NO